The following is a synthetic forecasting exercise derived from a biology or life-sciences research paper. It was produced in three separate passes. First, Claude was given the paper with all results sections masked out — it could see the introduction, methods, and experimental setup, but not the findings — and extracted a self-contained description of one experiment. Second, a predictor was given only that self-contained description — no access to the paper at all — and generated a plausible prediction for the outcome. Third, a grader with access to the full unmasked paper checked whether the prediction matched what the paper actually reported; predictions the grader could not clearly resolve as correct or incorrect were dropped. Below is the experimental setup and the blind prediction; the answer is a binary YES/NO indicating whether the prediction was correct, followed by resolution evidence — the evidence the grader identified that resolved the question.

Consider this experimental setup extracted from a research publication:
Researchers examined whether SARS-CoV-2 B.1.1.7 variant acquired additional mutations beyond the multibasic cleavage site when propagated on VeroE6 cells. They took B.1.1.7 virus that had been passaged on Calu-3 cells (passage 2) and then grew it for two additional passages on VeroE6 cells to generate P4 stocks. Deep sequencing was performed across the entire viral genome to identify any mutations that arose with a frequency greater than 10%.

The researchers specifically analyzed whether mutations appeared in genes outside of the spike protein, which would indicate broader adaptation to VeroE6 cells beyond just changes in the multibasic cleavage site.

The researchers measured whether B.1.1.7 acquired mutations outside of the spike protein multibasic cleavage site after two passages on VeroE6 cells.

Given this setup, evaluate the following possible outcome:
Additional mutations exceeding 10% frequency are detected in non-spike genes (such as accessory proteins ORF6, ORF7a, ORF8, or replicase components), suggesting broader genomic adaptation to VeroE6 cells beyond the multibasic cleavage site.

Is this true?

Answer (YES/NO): YES